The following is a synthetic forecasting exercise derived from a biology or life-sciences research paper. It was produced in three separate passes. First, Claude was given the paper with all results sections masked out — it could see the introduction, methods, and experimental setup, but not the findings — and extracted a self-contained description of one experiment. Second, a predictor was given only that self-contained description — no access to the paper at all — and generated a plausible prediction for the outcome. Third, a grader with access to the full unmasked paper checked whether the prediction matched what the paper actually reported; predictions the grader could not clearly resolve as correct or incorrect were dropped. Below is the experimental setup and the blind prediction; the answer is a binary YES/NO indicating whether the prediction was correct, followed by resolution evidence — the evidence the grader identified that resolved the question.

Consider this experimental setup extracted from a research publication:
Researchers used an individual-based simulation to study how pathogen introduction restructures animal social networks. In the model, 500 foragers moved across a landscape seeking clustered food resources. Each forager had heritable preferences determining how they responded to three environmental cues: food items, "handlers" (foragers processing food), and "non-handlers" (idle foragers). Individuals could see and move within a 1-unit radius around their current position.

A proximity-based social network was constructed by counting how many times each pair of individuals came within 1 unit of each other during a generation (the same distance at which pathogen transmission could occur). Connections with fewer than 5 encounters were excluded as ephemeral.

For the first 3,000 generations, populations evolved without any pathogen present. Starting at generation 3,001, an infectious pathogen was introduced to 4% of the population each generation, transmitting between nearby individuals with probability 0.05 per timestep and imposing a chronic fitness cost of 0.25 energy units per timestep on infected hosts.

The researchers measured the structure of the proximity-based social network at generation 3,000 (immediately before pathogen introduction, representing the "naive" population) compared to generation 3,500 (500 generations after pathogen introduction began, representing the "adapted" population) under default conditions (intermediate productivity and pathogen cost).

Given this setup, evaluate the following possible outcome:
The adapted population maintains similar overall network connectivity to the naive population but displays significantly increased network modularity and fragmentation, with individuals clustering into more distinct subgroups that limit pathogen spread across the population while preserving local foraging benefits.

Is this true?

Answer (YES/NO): NO